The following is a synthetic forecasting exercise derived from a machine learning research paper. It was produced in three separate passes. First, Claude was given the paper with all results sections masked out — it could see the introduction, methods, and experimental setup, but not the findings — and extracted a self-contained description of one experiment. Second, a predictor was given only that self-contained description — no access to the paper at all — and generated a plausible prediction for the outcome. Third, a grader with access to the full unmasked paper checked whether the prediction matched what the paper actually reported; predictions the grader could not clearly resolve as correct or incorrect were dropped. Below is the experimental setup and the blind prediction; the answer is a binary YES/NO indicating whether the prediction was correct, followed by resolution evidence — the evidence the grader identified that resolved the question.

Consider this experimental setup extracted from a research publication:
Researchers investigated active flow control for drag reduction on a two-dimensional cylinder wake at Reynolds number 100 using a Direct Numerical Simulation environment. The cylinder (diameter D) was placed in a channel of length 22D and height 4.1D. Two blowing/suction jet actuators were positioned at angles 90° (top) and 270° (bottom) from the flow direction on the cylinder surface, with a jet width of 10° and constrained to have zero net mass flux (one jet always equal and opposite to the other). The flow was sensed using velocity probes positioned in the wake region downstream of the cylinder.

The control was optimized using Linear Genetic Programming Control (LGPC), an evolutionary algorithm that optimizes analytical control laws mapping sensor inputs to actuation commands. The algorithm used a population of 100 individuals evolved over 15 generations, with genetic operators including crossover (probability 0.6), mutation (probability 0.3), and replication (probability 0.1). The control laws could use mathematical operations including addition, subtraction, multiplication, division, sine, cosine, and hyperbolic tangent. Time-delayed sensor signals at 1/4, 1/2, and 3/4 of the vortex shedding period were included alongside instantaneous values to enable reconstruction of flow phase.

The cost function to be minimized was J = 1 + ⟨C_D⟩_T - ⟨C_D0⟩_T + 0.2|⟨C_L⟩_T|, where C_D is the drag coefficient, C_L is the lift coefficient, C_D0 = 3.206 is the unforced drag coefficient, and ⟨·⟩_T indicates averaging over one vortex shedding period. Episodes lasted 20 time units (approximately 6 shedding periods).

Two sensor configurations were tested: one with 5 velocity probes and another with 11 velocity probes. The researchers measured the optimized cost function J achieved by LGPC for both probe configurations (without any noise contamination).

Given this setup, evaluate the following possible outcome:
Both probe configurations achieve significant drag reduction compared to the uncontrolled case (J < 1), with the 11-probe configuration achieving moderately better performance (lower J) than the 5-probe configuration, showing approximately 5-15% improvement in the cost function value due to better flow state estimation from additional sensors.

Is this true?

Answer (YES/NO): YES